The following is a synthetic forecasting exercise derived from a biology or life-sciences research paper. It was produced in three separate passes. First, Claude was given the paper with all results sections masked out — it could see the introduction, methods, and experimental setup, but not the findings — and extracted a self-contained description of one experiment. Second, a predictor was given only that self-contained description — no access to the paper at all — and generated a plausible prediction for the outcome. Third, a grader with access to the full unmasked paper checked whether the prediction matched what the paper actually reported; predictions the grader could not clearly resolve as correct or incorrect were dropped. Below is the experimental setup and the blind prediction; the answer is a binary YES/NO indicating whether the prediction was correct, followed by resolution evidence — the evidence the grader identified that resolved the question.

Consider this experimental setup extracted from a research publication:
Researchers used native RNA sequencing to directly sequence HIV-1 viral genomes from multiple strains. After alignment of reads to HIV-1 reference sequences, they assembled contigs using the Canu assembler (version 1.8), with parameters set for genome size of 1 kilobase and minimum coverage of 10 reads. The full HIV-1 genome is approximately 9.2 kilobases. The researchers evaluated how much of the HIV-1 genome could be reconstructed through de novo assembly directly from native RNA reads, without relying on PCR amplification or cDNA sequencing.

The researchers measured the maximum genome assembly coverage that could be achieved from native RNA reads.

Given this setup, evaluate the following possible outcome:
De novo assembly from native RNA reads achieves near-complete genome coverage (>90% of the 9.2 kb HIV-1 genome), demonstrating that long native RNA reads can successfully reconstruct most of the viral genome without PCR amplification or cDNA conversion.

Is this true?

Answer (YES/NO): YES